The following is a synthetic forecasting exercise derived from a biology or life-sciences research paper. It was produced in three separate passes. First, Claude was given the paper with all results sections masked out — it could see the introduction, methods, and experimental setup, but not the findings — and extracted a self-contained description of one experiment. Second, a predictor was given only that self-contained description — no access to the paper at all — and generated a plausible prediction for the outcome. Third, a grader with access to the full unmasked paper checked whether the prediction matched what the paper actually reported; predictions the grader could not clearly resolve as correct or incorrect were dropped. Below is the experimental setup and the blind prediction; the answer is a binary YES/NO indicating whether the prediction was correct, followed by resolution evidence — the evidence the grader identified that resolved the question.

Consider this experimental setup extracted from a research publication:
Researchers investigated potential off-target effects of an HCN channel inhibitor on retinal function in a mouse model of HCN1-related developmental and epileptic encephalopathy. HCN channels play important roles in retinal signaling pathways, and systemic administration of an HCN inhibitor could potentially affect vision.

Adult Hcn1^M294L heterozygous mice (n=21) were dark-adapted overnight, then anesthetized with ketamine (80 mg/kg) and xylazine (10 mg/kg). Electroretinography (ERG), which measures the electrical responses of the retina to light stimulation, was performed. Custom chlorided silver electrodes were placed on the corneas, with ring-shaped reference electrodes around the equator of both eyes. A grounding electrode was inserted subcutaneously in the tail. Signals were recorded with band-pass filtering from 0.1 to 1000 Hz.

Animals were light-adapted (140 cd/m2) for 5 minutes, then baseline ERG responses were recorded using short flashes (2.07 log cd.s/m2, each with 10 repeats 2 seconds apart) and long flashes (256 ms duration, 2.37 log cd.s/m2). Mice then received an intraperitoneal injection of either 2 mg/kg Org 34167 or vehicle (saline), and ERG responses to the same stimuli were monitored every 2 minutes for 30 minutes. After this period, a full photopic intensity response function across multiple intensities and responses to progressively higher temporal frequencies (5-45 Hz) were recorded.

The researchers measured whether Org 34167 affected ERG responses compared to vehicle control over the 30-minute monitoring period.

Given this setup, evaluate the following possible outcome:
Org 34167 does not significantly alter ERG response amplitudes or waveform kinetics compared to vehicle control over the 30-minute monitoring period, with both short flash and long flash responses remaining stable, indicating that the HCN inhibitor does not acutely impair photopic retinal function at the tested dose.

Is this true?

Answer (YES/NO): NO